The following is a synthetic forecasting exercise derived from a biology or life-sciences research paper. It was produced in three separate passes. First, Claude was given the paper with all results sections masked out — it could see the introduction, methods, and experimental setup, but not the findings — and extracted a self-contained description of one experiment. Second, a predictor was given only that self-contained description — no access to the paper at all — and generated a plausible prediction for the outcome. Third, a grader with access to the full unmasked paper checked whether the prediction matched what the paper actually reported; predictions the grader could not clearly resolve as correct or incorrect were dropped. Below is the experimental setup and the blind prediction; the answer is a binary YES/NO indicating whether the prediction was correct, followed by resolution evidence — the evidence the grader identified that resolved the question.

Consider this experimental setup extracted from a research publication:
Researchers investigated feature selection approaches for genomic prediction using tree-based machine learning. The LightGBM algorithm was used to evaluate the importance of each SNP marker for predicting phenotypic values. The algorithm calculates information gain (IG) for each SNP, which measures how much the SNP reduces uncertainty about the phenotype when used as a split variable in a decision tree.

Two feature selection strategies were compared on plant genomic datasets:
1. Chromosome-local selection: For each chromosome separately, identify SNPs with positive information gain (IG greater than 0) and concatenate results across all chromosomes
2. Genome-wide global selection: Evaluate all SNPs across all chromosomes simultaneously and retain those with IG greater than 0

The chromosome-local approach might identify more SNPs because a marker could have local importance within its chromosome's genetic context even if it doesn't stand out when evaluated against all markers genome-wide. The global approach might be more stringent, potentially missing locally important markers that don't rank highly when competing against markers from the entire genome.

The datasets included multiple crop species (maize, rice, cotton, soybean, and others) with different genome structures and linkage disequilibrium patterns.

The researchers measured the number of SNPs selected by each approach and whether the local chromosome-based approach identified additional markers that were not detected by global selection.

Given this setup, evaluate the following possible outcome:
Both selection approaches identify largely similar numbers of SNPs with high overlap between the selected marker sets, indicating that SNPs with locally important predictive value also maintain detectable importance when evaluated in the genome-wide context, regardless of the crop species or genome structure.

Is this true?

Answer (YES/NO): NO